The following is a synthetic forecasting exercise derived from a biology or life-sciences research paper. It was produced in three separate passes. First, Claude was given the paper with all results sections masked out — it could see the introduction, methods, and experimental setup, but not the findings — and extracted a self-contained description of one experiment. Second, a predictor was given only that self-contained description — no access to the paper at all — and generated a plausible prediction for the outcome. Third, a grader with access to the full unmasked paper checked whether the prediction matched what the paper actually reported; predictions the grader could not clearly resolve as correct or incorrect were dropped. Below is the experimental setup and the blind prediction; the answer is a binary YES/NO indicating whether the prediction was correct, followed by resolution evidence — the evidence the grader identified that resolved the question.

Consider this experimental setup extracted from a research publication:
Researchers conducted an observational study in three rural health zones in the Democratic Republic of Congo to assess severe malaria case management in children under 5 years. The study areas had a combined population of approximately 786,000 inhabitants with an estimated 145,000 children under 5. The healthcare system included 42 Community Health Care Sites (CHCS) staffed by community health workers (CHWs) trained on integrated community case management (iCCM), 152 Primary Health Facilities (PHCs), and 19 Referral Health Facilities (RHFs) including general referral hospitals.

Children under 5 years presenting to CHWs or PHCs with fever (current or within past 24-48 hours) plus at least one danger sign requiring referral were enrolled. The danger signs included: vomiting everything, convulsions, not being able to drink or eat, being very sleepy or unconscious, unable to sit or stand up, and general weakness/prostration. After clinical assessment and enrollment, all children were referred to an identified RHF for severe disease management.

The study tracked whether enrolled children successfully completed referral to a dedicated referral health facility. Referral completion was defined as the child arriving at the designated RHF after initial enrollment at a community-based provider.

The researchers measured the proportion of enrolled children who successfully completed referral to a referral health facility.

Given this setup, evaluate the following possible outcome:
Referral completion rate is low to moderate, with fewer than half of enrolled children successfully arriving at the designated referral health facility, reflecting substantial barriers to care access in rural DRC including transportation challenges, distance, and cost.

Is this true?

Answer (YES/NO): NO